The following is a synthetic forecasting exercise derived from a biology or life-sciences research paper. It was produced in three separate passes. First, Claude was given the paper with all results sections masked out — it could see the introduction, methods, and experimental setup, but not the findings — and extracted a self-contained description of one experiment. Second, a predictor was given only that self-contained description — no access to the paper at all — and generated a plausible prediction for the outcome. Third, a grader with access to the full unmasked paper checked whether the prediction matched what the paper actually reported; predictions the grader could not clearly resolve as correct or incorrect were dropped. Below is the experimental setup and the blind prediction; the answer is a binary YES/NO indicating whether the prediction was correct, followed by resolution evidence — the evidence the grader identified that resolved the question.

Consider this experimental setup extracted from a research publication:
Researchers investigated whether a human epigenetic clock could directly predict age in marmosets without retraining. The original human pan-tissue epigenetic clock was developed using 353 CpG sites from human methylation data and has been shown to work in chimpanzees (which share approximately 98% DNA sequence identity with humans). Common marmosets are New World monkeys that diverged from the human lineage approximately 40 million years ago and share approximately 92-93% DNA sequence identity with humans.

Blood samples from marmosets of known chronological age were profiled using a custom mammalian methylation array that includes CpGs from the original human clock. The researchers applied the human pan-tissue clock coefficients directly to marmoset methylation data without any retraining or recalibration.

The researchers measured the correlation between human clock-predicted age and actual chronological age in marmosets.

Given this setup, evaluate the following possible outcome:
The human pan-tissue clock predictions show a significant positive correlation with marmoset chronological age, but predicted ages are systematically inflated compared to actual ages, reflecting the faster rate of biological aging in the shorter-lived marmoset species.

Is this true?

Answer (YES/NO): NO